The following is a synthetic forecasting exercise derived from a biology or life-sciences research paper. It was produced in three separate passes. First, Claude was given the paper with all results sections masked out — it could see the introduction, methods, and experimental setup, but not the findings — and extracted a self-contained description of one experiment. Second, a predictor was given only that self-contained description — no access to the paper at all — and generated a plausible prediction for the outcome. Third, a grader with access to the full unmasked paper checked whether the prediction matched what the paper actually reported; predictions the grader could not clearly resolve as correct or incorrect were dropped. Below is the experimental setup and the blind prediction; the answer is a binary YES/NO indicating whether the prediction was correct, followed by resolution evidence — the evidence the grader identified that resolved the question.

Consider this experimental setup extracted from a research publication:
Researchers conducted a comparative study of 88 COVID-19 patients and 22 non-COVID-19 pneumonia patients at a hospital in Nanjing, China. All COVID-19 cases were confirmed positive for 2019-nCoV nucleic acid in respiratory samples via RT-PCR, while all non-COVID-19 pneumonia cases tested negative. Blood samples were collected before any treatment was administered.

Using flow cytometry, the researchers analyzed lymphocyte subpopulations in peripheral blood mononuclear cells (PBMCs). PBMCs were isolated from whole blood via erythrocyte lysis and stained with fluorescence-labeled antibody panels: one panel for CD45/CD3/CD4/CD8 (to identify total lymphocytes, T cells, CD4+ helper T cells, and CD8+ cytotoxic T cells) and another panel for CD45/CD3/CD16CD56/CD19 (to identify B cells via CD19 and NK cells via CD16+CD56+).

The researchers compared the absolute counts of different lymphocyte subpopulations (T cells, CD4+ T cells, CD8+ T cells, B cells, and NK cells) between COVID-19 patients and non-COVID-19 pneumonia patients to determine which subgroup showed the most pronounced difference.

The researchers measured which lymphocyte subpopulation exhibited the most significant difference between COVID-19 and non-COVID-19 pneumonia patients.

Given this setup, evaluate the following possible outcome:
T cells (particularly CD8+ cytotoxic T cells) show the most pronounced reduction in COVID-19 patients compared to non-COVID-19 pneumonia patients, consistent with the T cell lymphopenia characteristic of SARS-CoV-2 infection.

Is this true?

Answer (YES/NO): NO